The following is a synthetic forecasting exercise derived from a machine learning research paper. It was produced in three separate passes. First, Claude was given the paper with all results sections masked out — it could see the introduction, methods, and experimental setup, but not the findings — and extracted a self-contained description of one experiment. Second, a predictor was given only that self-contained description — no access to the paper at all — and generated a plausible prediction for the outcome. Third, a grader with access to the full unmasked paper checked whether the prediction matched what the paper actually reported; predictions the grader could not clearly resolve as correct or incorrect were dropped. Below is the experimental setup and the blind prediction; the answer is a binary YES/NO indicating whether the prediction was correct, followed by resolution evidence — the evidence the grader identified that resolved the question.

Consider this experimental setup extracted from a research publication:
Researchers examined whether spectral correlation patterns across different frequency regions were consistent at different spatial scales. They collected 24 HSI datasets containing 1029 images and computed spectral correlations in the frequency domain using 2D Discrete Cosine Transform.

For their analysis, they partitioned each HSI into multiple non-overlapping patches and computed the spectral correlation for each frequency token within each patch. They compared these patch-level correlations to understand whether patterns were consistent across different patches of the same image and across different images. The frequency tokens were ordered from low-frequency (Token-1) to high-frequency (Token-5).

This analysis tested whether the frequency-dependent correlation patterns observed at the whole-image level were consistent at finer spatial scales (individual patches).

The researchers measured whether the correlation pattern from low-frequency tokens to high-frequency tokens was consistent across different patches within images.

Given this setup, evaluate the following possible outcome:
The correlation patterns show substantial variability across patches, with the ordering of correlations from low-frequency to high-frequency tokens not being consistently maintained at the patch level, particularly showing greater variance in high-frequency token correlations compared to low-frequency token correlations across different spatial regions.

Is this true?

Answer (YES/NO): NO